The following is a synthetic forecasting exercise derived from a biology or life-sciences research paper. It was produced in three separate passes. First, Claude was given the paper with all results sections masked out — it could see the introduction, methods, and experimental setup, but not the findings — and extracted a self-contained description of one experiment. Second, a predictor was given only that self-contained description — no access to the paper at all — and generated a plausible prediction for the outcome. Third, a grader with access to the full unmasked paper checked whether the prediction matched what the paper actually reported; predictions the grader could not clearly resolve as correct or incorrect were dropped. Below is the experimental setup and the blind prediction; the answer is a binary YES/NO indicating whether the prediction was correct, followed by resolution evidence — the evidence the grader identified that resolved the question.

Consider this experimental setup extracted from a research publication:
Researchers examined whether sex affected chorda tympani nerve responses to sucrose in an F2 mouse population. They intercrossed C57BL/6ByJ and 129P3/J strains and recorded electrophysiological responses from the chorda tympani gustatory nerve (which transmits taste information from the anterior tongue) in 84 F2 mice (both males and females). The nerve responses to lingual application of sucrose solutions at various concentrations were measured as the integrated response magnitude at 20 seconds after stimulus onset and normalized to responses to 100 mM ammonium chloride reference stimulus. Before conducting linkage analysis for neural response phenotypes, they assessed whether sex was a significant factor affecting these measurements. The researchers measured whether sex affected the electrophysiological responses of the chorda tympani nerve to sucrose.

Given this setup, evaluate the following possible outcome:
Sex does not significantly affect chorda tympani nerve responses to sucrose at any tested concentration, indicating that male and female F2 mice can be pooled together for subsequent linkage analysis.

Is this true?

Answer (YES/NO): NO